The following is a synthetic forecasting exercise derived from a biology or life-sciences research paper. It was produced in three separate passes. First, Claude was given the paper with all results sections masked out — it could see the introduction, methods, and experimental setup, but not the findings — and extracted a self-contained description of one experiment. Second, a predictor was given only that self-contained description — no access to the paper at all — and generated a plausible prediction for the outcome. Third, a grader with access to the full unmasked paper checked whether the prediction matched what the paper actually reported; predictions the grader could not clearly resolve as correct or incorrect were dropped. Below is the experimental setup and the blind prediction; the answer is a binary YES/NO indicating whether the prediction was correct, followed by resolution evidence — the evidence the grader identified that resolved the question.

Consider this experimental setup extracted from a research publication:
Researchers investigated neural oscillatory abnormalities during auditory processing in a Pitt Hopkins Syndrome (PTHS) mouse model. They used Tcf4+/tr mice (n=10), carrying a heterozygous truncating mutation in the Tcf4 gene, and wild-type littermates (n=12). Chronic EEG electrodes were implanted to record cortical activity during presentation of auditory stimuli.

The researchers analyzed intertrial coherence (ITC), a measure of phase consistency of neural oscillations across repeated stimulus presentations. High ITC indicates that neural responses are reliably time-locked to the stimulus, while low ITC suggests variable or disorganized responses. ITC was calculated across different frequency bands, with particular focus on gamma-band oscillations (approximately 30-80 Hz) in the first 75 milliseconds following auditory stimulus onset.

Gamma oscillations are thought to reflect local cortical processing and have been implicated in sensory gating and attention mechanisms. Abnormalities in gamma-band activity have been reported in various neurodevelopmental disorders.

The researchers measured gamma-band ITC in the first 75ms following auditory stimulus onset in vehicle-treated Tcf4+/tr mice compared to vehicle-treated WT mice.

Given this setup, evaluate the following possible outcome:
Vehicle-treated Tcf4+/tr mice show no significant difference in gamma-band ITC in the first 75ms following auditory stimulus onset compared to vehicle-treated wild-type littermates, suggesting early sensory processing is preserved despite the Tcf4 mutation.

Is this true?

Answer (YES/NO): NO